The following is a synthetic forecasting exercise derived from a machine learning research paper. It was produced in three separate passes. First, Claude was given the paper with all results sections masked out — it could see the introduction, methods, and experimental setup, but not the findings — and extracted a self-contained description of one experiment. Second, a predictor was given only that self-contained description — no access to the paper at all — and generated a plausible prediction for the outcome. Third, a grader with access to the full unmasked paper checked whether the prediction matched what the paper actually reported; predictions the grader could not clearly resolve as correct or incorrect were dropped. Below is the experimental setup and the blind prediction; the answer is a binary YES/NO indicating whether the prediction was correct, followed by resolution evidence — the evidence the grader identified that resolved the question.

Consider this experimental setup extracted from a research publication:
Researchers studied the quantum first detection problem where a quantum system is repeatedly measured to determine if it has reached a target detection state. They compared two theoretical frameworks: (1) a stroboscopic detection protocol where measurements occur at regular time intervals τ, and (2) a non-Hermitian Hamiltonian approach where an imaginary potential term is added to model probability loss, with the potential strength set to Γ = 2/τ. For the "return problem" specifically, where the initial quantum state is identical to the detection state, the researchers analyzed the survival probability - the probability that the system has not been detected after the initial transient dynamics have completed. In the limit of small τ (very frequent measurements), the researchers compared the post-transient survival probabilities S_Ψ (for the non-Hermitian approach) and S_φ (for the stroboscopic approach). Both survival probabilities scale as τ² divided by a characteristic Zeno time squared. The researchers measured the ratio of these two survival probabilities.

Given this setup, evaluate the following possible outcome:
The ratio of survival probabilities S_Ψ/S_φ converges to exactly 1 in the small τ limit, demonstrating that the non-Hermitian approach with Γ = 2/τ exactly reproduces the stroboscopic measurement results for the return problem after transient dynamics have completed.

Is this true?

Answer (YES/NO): NO